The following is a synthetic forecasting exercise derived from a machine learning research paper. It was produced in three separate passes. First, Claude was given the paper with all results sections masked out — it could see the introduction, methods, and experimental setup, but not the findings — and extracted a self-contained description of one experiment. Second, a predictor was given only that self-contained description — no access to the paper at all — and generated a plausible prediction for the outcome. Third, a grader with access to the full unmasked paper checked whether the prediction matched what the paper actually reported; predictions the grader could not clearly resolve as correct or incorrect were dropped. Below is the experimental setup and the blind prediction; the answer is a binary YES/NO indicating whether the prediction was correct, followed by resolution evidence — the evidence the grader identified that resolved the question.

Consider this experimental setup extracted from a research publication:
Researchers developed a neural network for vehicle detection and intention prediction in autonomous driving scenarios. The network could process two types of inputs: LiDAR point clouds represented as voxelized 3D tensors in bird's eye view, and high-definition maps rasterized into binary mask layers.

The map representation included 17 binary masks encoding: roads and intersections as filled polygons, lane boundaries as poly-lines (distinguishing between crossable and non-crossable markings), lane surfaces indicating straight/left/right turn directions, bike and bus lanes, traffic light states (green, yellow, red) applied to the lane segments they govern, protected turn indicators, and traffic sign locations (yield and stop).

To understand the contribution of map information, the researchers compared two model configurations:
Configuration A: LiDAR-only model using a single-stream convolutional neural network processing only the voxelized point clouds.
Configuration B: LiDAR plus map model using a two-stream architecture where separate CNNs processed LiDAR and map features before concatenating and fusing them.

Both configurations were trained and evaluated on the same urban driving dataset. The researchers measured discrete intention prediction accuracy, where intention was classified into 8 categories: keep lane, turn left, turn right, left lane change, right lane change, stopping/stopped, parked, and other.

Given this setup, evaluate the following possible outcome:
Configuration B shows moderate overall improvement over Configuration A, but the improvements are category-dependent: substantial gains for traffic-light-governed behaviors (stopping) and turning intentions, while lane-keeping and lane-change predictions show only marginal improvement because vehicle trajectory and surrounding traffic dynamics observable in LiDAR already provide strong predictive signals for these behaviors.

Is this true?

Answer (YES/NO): NO